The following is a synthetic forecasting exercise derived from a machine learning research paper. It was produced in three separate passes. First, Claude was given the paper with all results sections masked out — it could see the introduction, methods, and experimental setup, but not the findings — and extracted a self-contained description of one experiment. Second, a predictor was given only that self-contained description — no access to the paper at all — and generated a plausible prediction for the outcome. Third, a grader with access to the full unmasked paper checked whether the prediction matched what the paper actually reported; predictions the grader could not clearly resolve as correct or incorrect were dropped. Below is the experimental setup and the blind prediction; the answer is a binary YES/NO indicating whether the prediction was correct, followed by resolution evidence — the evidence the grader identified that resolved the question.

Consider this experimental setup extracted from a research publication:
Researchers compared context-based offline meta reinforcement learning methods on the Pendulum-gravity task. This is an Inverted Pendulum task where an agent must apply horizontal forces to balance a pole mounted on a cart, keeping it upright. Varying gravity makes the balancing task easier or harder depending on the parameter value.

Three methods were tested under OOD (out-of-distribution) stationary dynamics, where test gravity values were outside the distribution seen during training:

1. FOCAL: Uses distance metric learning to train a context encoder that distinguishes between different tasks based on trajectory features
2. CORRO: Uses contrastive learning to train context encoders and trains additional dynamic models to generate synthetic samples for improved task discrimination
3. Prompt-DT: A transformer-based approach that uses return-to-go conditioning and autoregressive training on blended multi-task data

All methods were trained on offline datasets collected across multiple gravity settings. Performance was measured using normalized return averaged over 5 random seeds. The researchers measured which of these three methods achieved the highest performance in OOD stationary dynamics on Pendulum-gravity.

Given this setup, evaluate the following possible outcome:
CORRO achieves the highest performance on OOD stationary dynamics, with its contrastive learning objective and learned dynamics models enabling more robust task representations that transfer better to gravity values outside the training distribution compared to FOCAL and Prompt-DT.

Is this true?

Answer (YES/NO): YES